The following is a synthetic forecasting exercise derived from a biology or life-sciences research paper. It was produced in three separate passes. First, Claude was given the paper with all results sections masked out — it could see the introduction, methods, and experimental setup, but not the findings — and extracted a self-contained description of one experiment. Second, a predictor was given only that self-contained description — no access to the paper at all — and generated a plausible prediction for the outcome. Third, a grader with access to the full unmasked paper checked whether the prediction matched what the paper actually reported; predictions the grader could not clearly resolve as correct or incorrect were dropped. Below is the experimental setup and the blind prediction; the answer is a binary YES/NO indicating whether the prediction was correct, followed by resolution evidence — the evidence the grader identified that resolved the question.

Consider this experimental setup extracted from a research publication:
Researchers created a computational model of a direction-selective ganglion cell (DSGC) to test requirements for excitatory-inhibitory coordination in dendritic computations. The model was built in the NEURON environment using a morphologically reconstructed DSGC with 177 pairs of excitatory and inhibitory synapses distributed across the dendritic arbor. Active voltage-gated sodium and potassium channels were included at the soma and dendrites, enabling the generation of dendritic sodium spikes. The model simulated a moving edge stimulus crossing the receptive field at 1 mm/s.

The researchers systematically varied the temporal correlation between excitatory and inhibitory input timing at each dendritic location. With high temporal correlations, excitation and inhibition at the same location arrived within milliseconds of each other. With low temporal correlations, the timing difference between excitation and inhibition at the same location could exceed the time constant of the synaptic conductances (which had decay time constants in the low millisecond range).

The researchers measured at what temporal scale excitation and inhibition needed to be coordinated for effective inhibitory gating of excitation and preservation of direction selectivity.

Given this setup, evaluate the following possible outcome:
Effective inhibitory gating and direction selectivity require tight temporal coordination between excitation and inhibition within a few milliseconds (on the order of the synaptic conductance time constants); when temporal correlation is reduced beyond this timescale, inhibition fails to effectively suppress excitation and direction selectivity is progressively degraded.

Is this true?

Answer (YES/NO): YES